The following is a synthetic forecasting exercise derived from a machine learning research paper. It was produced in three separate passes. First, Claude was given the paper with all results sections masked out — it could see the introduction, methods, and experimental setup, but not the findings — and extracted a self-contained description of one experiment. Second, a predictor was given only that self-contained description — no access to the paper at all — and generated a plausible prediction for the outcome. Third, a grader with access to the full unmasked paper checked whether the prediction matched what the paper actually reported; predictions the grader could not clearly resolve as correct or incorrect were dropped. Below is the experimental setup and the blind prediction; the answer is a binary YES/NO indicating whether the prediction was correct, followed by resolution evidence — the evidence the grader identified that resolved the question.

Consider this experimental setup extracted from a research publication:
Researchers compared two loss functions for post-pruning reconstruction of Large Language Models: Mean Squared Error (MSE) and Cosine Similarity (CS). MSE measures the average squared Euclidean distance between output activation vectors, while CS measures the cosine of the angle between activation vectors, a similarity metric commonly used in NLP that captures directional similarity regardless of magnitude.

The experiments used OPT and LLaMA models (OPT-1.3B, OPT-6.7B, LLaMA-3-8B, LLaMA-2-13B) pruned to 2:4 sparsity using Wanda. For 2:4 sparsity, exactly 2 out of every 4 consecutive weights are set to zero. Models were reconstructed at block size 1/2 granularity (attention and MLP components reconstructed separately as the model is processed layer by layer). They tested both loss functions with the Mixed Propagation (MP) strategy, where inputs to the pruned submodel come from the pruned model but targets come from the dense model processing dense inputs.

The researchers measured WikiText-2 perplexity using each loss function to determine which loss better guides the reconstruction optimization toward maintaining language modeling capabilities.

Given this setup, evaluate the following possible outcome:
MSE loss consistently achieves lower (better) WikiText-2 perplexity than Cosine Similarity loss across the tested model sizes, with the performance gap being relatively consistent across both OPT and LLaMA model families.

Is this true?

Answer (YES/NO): NO